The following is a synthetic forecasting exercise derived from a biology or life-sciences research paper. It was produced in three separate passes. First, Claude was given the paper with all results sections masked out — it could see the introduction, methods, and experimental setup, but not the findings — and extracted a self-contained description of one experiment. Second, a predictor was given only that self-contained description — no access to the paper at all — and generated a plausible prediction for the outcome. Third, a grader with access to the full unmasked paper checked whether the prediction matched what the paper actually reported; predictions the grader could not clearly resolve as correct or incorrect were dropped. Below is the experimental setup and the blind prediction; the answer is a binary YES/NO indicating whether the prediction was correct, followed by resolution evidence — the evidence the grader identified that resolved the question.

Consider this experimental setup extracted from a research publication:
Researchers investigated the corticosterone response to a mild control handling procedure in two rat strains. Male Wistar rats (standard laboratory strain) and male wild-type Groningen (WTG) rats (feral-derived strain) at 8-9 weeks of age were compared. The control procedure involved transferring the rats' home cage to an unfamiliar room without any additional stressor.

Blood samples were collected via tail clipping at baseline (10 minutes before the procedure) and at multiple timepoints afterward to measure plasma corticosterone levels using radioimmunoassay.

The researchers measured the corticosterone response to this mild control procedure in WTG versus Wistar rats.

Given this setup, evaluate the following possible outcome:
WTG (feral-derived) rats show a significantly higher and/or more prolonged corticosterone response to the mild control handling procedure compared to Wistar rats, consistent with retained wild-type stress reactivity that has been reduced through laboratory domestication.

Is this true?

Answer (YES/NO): YES